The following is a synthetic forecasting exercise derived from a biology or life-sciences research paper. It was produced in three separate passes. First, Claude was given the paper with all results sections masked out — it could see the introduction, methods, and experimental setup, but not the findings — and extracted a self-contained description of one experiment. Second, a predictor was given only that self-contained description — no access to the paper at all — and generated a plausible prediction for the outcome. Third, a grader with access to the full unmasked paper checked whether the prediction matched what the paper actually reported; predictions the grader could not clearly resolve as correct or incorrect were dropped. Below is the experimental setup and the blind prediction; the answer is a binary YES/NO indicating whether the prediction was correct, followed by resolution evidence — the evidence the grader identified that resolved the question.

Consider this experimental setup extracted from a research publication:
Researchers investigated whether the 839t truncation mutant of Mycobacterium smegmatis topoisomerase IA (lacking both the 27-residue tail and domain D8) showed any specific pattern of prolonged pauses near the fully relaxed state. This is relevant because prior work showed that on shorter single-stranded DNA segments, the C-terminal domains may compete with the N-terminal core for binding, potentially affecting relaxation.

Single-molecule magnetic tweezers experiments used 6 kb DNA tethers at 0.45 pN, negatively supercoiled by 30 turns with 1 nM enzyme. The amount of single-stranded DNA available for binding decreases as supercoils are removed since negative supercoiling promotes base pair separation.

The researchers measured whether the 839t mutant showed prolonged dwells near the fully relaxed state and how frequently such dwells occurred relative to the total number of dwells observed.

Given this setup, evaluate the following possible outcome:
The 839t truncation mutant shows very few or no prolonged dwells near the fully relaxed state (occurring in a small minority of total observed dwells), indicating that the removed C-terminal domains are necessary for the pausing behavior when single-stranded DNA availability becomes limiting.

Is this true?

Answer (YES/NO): YES